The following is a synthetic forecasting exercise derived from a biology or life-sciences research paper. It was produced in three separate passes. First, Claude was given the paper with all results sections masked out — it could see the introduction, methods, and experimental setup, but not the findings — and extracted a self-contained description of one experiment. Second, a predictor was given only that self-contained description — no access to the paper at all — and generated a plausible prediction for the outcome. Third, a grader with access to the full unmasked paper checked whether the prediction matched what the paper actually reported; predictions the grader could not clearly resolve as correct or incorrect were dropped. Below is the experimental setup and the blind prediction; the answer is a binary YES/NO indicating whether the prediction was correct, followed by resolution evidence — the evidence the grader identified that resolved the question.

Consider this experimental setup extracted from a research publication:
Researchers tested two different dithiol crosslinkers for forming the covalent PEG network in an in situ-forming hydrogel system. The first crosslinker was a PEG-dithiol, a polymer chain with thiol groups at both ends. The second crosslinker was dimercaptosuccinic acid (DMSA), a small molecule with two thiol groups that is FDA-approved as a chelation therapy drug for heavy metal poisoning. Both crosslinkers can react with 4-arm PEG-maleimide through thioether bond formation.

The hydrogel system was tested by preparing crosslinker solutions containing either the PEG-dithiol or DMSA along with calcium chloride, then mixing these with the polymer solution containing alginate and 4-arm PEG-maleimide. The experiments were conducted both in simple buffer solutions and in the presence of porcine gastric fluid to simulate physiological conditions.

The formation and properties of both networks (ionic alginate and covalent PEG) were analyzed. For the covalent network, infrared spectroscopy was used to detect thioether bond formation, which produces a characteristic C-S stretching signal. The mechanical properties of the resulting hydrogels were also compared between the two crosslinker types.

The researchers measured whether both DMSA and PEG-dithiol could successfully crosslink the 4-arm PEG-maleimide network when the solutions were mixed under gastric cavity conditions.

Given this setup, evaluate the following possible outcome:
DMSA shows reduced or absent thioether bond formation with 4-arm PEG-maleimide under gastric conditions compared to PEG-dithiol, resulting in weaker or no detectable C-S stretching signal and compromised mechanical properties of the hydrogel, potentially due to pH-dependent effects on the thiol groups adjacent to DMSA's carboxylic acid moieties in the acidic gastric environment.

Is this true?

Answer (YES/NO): NO